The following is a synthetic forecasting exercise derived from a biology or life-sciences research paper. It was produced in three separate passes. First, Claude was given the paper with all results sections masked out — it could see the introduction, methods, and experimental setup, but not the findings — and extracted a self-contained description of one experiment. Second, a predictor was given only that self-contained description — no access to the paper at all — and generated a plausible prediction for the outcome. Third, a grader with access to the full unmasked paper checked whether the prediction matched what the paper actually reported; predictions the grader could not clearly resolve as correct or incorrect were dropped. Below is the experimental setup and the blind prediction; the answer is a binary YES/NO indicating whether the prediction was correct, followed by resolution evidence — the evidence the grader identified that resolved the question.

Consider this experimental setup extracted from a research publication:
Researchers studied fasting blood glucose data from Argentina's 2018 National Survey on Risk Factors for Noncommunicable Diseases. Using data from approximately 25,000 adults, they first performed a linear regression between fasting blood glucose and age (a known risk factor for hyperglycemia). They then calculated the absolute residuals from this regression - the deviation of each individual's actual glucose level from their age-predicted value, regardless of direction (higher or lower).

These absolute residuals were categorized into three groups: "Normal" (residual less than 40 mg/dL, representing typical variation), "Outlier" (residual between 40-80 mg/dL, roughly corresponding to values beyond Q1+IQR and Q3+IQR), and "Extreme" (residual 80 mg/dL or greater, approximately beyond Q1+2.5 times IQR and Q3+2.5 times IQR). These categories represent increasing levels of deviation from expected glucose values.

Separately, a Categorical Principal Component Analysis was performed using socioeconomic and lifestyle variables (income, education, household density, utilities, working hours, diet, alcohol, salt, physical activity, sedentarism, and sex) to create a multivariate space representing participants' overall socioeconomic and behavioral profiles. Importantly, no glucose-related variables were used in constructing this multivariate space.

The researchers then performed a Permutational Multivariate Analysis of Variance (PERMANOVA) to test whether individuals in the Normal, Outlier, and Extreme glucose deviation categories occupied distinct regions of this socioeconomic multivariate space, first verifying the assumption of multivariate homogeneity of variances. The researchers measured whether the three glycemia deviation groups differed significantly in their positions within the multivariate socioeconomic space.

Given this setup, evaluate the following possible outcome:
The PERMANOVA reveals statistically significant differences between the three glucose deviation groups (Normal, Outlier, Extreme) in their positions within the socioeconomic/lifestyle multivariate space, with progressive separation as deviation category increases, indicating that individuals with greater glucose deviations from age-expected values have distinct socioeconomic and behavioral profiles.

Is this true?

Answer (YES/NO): NO